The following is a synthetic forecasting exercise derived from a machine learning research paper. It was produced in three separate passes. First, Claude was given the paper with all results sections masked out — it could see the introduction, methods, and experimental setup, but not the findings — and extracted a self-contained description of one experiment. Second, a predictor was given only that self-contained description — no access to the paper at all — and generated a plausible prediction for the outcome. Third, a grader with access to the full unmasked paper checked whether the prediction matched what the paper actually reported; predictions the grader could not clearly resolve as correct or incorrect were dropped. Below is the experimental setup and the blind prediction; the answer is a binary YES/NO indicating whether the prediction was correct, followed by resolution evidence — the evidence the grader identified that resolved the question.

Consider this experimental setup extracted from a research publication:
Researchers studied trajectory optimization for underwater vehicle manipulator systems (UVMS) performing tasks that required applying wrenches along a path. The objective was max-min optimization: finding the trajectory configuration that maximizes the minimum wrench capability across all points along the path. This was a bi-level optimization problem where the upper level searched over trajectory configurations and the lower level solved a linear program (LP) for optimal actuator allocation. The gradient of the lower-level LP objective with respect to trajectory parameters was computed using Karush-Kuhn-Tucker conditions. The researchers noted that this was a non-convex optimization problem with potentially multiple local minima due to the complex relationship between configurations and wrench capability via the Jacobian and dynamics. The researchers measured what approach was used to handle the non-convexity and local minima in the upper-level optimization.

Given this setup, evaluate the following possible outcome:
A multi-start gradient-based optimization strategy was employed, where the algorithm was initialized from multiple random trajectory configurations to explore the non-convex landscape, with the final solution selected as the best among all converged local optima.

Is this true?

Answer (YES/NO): YES